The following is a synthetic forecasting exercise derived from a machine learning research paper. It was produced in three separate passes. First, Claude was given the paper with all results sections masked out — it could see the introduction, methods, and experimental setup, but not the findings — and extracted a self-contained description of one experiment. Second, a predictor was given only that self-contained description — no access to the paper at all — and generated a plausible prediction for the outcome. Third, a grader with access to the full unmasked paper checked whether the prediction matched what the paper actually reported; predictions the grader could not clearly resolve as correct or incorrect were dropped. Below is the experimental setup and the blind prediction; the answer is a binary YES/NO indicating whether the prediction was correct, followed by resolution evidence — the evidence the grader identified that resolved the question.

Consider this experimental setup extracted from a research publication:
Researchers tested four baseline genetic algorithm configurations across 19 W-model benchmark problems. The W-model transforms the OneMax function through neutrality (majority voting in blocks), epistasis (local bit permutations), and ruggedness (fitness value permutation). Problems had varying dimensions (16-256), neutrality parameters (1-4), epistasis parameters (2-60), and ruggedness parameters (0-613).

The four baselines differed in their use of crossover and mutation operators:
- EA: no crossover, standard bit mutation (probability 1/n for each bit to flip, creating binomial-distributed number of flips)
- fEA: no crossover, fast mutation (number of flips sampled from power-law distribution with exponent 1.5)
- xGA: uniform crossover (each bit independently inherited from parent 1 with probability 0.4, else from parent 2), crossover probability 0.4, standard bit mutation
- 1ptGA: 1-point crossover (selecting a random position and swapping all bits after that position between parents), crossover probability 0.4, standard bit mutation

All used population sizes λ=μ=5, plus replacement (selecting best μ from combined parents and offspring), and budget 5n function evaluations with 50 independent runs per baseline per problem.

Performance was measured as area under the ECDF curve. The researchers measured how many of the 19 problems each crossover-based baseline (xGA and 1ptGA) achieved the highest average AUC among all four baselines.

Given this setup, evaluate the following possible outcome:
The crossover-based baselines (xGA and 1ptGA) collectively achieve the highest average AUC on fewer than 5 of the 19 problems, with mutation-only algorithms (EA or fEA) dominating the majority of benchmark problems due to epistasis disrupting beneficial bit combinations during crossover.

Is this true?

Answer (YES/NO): NO